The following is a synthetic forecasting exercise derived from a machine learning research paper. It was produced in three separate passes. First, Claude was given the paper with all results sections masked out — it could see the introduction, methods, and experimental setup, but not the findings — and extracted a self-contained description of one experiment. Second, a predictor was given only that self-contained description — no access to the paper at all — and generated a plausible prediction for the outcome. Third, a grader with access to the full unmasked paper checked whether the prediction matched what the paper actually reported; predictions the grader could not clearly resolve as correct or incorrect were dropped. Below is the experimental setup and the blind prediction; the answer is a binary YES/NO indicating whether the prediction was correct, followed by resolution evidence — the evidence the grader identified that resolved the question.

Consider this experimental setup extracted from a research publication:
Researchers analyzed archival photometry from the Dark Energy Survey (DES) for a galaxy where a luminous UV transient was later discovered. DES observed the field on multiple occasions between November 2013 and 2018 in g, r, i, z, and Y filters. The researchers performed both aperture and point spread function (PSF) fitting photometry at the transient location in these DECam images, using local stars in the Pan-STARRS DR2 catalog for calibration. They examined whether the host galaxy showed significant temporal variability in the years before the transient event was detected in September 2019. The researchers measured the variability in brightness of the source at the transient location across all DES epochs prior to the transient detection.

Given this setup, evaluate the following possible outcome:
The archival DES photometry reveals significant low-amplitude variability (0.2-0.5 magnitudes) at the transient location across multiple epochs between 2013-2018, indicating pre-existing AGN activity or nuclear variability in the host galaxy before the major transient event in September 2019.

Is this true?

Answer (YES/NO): NO